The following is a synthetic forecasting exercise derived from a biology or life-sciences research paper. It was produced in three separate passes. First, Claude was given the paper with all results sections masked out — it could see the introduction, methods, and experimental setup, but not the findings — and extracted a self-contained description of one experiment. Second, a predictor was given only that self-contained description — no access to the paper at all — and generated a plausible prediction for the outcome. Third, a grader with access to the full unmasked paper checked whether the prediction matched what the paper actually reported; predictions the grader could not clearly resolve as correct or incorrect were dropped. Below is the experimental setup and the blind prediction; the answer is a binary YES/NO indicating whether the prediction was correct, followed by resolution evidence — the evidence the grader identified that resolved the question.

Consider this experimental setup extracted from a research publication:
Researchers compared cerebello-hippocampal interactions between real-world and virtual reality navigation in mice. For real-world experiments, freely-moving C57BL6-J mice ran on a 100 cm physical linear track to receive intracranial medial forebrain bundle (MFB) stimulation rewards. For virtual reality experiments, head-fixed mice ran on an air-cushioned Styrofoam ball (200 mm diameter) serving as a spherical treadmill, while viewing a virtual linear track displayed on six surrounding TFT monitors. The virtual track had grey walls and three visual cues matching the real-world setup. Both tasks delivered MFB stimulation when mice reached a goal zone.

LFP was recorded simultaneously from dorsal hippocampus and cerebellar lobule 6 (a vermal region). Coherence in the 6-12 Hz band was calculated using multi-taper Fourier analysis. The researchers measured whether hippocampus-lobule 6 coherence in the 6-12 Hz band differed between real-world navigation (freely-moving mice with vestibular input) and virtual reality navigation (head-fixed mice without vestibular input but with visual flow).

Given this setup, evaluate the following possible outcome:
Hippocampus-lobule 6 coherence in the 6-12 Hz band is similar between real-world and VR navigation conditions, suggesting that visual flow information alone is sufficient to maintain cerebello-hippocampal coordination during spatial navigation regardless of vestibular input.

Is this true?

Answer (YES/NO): YES